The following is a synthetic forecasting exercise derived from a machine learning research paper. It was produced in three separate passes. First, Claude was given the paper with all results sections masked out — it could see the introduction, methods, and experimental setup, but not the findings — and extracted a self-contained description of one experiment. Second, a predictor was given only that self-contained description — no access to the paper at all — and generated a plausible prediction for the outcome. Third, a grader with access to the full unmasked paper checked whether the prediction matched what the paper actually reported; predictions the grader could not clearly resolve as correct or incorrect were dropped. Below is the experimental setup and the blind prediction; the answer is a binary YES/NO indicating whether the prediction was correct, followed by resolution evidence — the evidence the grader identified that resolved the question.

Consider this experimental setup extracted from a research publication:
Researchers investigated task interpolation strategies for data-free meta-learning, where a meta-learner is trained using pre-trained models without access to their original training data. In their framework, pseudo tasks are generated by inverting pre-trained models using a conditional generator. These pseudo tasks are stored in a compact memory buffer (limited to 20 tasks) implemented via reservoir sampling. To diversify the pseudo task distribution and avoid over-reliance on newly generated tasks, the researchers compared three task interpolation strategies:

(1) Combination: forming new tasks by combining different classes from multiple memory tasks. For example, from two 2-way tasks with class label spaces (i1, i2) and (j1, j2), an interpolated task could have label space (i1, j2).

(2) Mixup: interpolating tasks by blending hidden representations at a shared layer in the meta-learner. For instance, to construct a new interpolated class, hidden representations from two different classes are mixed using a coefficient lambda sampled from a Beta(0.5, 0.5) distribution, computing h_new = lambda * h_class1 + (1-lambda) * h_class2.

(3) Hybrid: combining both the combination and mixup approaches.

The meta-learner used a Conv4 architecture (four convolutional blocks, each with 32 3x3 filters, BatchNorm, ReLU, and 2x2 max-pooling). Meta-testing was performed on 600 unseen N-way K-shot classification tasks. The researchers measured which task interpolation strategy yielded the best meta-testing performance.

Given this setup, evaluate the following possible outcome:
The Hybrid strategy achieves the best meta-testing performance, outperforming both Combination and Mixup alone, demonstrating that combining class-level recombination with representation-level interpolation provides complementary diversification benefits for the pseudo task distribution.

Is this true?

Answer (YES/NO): YES